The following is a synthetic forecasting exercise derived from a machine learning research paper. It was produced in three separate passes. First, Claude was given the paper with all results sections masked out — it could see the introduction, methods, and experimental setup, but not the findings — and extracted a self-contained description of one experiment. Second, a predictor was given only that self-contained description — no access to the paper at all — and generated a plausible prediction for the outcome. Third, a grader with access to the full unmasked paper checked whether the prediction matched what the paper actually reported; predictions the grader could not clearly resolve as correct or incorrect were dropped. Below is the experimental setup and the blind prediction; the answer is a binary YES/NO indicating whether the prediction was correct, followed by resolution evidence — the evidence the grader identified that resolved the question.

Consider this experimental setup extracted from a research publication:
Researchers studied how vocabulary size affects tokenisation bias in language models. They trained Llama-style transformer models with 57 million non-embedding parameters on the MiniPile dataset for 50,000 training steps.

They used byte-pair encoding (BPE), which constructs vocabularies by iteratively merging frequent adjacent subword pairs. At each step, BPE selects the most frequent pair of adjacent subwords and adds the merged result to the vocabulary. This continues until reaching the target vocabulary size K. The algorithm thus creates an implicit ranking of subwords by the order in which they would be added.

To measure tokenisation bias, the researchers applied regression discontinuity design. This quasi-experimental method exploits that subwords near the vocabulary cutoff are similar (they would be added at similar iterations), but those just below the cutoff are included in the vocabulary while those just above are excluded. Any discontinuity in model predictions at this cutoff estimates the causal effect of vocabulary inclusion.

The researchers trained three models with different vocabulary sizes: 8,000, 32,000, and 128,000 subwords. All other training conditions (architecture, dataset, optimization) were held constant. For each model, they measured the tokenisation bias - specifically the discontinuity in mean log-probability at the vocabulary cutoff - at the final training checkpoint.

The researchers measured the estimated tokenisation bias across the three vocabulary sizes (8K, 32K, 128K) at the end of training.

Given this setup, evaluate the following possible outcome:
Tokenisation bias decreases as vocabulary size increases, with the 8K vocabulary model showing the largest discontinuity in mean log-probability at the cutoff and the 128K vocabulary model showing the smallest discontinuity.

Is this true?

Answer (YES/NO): NO